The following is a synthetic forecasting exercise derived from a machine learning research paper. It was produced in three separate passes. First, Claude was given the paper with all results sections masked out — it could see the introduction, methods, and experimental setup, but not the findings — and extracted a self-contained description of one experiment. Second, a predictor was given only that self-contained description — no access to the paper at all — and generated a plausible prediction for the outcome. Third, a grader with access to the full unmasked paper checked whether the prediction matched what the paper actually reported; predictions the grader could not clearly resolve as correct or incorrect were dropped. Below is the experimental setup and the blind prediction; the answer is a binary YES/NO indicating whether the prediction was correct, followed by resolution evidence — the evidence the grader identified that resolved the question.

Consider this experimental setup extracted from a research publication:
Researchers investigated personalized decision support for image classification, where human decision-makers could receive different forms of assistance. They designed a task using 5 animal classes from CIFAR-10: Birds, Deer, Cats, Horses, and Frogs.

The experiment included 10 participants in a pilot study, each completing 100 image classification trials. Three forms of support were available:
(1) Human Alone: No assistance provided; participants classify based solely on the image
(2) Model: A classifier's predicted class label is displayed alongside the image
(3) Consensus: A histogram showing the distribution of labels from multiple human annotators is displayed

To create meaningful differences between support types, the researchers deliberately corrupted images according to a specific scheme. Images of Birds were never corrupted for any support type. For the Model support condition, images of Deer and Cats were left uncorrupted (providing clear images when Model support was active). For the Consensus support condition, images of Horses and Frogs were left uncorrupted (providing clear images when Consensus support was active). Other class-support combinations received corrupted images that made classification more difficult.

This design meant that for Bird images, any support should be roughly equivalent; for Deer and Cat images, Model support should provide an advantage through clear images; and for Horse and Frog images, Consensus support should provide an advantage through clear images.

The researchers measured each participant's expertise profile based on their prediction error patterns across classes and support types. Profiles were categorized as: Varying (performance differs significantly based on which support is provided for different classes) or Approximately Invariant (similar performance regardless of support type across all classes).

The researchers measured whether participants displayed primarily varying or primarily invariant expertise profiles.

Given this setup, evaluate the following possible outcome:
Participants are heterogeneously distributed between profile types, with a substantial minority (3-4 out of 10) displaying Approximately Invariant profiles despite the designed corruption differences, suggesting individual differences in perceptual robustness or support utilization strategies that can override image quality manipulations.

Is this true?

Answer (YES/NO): NO